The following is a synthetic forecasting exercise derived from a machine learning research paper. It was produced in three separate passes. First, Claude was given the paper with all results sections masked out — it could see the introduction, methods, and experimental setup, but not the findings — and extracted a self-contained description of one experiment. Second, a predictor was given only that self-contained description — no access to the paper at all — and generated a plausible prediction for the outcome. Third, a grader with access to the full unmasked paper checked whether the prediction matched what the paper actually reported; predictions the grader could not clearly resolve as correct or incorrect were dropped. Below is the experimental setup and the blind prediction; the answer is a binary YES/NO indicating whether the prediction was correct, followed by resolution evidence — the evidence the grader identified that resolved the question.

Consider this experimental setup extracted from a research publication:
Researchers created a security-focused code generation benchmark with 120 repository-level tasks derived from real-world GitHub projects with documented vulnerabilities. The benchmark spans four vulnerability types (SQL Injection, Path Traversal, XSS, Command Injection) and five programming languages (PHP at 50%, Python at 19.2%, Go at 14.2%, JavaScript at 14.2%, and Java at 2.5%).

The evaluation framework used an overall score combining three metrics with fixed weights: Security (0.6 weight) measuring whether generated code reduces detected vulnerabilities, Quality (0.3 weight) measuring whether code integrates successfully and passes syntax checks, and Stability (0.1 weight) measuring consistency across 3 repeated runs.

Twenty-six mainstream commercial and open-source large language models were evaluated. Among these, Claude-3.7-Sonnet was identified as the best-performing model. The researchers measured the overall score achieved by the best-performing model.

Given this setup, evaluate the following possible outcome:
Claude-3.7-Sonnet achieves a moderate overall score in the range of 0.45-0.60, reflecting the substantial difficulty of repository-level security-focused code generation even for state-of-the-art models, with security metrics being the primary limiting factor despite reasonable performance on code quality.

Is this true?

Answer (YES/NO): NO